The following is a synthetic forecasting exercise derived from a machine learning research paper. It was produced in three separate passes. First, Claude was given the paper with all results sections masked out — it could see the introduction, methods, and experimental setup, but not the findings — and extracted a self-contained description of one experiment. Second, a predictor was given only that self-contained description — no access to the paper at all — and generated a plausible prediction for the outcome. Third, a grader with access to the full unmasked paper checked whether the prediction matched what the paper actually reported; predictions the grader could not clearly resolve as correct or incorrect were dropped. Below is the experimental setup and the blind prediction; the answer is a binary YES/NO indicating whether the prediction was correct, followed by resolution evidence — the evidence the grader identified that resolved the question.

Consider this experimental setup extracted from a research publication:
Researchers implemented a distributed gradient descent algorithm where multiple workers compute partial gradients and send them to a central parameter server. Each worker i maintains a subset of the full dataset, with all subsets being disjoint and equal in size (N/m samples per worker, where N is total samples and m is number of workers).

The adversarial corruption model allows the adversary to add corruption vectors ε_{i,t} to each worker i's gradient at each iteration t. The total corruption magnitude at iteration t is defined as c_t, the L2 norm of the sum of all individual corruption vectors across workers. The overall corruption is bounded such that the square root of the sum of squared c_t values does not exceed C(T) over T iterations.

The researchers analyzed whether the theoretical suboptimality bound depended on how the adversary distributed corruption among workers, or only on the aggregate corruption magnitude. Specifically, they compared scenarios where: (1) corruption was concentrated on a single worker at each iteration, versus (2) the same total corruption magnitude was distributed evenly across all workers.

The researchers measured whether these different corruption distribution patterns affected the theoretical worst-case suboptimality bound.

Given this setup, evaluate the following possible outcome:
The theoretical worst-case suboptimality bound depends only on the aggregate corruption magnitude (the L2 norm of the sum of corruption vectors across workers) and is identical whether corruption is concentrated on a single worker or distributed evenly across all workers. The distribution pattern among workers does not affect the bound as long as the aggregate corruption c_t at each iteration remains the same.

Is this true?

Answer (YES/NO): YES